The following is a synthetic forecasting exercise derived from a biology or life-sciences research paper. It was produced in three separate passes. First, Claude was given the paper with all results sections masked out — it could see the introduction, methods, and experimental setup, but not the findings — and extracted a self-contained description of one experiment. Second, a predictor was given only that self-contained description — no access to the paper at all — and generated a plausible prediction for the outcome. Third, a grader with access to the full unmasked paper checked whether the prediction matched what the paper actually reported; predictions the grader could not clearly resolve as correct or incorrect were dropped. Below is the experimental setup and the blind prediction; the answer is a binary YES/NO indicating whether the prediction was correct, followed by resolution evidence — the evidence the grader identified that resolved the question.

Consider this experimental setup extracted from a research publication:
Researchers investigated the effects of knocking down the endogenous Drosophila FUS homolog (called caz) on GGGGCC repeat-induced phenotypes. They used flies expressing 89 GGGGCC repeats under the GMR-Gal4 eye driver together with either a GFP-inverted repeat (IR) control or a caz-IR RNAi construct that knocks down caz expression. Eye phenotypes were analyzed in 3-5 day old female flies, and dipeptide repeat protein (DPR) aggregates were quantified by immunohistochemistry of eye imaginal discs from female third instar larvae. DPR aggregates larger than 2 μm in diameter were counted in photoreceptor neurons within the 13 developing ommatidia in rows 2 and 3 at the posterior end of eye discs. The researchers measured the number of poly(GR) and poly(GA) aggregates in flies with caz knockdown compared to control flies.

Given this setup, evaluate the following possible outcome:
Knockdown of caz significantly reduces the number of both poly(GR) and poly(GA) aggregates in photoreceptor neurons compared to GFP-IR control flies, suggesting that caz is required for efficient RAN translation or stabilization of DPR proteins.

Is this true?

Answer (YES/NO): NO